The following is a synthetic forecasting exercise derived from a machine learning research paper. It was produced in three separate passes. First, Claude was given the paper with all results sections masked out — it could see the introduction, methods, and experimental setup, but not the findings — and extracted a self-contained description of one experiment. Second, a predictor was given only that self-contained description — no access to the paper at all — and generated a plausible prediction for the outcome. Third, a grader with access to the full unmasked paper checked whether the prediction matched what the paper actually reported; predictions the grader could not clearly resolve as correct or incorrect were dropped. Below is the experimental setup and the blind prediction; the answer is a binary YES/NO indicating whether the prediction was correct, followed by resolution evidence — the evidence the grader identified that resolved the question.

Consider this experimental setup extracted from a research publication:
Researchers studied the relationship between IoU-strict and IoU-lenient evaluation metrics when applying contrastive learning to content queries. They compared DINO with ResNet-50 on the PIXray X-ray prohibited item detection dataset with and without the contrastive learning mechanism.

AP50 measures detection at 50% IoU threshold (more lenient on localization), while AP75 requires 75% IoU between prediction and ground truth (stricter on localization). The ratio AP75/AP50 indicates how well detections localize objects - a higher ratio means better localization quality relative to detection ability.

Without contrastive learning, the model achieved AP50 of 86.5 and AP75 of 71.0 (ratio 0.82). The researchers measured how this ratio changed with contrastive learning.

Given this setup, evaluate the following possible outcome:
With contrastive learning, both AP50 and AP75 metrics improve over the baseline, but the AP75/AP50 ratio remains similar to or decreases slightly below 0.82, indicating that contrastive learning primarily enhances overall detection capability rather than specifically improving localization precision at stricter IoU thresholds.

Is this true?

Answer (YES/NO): NO